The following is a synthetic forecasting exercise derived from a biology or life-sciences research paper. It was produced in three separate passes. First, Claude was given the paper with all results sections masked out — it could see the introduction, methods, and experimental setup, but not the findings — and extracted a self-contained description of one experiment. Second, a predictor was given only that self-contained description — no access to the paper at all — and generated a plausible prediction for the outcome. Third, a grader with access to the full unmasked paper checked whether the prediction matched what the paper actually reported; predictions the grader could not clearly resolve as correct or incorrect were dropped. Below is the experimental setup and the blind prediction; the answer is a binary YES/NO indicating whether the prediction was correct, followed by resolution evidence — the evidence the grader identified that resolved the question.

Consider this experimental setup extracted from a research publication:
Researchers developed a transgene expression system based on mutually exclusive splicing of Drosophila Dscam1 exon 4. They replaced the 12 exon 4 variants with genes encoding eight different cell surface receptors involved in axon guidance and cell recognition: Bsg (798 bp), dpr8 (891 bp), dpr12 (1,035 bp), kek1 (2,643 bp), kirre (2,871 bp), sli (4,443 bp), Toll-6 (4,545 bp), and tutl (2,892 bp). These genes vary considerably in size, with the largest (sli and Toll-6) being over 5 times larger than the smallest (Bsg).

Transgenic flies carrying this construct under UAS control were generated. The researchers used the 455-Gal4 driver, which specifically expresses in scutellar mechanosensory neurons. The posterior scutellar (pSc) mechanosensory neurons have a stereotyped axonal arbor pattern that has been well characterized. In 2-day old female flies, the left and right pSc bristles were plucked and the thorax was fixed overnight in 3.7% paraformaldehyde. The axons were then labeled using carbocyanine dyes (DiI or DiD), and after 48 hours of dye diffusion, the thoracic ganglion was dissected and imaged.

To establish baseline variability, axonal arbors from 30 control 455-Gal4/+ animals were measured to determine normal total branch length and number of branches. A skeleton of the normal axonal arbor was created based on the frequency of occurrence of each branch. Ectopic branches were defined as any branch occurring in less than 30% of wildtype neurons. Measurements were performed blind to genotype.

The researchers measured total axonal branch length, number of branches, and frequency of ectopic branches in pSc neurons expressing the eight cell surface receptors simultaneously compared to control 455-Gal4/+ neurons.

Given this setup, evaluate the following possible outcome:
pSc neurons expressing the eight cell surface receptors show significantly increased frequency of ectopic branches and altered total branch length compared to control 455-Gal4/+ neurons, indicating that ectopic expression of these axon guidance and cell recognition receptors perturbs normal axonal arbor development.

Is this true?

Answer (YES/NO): NO